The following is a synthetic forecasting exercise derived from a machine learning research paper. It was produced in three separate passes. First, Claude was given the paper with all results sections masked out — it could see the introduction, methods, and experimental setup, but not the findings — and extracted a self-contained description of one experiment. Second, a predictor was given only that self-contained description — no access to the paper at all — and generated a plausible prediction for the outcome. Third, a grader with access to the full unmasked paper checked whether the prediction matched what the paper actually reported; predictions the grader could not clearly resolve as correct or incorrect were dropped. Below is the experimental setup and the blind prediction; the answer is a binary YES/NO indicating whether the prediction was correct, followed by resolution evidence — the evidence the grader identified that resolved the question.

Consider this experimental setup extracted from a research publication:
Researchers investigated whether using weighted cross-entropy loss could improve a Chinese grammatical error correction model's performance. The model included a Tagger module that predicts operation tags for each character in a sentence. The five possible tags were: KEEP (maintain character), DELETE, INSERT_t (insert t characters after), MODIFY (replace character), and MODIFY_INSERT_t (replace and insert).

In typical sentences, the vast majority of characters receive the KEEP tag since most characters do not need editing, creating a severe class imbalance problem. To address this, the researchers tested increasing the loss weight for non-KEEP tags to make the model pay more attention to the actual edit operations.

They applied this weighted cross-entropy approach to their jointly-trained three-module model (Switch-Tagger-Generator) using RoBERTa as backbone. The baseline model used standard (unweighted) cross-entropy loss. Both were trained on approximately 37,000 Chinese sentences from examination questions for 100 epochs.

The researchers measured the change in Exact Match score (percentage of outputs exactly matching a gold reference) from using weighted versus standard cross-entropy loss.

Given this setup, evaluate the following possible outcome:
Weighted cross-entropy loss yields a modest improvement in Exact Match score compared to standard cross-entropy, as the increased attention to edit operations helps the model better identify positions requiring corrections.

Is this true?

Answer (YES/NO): YES